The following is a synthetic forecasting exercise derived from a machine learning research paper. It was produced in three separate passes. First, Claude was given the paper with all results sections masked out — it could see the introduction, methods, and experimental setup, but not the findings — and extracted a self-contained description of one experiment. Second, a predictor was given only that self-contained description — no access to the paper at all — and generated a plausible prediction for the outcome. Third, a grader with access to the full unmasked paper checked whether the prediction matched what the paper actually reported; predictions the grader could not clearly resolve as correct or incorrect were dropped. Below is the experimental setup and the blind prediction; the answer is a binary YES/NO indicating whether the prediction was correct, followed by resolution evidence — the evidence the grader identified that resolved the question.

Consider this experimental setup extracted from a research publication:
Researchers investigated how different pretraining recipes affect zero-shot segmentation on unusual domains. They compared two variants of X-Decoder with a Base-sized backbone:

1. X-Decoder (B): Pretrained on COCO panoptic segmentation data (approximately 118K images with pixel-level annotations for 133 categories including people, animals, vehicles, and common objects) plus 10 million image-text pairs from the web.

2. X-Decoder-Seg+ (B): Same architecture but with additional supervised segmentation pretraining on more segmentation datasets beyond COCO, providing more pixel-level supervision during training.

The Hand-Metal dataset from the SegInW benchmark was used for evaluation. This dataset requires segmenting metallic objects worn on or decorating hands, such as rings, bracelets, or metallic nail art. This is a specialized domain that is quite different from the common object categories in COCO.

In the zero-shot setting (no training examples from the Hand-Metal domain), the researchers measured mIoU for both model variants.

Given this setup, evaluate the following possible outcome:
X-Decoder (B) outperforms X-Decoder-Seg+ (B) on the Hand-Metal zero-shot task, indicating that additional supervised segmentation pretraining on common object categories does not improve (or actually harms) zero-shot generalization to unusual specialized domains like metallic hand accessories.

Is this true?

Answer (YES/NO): YES